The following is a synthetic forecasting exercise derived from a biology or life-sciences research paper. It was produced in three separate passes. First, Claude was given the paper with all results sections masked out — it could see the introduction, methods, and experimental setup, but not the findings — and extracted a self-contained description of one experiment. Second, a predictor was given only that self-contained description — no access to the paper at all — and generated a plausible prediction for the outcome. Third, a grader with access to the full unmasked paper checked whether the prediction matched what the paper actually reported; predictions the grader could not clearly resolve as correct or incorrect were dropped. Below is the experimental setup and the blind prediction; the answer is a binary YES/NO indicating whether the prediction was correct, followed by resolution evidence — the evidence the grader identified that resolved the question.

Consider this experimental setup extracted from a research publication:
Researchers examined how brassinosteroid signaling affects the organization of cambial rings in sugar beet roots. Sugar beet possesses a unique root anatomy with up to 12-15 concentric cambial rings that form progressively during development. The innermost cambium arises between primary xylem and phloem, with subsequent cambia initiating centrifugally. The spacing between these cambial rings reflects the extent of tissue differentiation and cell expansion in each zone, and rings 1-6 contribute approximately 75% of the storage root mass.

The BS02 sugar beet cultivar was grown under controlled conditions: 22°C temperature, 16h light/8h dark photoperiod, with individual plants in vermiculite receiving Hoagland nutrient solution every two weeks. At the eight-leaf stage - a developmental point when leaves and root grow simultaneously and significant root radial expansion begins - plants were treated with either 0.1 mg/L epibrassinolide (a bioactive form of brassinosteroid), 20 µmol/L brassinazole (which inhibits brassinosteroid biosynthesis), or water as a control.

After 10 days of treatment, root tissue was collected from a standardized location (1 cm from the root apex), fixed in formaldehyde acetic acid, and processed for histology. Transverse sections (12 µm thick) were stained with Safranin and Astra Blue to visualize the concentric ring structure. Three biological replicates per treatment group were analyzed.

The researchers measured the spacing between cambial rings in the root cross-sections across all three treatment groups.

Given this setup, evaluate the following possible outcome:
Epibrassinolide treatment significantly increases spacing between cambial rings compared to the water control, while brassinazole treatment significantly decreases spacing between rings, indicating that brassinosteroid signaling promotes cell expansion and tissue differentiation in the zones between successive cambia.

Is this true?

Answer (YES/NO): NO